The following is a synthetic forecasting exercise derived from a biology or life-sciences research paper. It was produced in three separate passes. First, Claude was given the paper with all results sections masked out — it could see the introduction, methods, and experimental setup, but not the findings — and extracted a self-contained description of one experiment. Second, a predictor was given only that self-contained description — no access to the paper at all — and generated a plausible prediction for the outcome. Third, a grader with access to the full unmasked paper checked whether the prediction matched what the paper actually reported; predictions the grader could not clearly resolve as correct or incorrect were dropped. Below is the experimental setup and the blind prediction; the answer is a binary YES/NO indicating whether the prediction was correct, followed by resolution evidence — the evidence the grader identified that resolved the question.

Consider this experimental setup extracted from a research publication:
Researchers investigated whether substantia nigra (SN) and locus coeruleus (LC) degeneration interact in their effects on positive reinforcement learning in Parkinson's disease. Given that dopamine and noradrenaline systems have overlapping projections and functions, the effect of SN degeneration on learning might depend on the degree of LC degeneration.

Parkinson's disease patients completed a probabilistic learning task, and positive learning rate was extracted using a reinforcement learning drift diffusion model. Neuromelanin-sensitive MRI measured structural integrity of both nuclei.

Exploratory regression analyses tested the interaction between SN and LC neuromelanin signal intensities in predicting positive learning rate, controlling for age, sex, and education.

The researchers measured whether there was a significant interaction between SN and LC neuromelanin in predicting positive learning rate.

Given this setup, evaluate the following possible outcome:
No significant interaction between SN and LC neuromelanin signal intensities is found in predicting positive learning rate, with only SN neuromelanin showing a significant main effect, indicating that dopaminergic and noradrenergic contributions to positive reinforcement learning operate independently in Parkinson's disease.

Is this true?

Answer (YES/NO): YES